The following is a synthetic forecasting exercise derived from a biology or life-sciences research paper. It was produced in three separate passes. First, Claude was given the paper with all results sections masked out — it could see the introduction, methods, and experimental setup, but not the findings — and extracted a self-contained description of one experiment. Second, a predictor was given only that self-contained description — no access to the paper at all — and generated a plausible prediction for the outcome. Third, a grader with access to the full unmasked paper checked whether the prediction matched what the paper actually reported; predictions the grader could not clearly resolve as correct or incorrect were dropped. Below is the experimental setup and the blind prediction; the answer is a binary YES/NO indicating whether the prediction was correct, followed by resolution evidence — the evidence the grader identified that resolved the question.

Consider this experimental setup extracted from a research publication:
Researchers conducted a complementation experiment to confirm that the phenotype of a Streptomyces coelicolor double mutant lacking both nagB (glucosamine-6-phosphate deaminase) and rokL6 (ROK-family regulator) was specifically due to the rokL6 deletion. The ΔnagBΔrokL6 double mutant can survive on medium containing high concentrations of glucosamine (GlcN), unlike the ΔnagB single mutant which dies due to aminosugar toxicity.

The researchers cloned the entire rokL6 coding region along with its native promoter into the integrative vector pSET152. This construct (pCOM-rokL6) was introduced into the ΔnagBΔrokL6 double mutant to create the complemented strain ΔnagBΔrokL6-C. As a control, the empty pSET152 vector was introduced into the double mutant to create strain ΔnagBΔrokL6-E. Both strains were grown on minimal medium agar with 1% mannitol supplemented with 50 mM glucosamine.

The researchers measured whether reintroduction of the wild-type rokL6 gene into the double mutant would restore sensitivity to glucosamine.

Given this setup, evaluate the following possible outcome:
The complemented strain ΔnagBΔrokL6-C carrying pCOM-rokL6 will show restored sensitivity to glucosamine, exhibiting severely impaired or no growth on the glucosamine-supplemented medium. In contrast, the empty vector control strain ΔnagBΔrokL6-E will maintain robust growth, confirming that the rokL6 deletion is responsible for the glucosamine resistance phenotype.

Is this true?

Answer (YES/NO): YES